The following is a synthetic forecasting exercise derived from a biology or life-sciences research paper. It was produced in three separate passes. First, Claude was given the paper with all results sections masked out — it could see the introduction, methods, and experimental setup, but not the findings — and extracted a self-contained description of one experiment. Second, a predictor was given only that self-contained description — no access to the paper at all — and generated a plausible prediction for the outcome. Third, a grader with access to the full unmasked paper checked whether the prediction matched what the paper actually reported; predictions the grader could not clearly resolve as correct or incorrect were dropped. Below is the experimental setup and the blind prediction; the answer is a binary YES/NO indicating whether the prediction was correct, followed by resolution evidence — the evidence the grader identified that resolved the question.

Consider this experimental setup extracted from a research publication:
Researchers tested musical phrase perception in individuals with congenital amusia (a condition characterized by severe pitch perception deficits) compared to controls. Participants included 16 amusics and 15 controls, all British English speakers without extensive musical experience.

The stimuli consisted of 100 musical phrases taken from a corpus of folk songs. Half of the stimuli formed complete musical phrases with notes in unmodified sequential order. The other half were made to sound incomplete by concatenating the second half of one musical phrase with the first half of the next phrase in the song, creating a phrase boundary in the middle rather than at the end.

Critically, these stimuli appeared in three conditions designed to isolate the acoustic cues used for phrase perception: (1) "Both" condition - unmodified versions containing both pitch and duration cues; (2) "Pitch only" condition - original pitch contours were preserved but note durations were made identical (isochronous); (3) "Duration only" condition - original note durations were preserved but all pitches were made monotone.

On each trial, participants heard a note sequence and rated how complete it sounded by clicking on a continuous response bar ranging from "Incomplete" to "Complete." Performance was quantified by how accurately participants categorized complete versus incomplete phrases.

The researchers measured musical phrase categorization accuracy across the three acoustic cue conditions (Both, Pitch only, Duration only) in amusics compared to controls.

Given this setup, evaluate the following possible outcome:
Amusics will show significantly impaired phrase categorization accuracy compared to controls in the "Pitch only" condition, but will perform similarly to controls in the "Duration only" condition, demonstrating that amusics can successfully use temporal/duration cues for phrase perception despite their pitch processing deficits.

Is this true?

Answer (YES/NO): YES